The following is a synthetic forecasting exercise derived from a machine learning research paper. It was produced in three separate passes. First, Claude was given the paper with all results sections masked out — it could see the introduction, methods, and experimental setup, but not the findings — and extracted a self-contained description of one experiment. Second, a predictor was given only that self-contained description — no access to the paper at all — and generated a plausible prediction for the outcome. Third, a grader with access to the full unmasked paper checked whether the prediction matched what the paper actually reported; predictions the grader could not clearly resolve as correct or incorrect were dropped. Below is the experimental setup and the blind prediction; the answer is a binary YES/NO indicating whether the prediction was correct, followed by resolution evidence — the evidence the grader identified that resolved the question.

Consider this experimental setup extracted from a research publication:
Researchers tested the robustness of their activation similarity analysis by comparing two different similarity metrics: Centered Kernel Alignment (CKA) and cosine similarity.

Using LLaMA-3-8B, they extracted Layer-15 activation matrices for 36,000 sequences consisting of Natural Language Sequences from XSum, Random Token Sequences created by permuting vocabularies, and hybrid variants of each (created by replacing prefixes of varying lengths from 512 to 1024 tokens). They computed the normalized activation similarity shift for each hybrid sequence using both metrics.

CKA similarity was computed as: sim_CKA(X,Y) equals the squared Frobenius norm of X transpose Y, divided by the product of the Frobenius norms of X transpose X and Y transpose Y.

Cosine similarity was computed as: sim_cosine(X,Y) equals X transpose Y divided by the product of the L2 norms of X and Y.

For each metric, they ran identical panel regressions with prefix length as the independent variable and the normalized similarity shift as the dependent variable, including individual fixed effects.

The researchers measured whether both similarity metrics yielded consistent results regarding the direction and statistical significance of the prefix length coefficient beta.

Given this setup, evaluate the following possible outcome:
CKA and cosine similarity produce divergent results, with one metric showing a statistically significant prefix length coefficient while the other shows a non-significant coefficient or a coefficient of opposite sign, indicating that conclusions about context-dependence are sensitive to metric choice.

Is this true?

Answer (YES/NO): NO